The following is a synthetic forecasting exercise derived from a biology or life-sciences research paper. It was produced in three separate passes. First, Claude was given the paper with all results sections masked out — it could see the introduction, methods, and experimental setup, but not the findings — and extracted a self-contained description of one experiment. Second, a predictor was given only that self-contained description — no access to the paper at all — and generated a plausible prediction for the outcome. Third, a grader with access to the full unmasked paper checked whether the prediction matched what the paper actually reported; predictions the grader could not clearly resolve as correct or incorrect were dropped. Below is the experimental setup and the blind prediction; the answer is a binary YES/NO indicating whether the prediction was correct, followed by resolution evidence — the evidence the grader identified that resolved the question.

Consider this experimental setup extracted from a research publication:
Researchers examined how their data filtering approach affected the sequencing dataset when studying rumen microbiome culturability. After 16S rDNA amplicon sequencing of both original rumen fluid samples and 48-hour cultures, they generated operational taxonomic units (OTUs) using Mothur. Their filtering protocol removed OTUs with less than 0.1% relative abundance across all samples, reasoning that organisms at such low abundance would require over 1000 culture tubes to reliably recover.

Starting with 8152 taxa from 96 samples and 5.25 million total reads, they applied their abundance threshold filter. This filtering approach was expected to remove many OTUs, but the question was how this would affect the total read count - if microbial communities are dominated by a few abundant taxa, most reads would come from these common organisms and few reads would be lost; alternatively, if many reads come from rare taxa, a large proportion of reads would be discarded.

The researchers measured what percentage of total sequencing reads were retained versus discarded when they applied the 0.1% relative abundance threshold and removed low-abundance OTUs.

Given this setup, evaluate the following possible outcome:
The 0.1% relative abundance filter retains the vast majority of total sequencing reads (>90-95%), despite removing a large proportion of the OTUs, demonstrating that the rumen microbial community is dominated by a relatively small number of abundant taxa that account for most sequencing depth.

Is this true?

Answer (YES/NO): NO